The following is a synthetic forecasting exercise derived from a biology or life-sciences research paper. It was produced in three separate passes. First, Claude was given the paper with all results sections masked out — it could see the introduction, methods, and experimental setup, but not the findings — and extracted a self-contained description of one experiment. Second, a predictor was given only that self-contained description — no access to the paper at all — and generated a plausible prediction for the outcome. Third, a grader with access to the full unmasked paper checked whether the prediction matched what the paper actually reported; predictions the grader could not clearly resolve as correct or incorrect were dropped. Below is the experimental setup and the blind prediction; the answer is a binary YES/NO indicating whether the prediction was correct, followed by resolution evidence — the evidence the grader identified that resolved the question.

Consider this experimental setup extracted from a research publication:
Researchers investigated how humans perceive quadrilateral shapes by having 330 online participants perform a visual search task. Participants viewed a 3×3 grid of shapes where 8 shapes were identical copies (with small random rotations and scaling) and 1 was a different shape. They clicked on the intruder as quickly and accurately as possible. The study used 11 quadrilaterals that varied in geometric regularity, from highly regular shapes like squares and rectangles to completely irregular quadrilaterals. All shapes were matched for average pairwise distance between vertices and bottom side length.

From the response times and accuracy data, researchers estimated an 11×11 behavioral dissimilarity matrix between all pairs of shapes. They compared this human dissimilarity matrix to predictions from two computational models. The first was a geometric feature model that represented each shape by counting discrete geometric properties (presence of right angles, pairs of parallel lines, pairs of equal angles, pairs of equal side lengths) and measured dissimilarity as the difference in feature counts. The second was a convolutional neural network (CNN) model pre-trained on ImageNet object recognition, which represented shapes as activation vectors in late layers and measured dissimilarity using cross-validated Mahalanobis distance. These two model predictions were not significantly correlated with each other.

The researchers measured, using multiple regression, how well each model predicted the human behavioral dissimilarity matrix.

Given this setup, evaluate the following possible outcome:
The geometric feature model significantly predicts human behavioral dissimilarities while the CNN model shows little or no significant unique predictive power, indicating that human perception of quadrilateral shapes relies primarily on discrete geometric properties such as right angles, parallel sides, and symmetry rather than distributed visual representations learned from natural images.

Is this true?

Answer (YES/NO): NO